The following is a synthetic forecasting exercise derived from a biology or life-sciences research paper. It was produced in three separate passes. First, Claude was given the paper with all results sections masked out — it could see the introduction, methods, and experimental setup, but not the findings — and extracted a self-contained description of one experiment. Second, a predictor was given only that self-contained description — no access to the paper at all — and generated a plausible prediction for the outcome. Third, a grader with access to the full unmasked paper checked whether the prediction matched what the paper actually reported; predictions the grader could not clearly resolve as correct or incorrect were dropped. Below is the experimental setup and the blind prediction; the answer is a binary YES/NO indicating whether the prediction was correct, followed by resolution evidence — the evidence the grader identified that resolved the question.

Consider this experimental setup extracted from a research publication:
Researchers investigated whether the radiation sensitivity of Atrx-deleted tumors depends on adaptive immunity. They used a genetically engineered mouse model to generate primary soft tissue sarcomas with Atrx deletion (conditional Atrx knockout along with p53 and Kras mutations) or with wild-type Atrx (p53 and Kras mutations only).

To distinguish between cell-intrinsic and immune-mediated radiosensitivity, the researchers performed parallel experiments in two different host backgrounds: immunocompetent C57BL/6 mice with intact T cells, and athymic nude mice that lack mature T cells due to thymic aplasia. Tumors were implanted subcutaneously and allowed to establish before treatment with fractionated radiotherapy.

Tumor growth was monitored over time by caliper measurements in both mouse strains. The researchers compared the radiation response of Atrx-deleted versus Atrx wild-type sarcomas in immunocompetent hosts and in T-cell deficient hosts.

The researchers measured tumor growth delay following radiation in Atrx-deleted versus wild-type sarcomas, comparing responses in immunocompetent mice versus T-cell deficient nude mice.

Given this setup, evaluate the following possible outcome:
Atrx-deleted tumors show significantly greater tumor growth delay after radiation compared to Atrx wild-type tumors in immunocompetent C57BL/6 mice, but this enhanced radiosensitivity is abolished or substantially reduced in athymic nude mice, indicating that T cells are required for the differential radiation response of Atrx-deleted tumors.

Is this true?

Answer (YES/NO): NO